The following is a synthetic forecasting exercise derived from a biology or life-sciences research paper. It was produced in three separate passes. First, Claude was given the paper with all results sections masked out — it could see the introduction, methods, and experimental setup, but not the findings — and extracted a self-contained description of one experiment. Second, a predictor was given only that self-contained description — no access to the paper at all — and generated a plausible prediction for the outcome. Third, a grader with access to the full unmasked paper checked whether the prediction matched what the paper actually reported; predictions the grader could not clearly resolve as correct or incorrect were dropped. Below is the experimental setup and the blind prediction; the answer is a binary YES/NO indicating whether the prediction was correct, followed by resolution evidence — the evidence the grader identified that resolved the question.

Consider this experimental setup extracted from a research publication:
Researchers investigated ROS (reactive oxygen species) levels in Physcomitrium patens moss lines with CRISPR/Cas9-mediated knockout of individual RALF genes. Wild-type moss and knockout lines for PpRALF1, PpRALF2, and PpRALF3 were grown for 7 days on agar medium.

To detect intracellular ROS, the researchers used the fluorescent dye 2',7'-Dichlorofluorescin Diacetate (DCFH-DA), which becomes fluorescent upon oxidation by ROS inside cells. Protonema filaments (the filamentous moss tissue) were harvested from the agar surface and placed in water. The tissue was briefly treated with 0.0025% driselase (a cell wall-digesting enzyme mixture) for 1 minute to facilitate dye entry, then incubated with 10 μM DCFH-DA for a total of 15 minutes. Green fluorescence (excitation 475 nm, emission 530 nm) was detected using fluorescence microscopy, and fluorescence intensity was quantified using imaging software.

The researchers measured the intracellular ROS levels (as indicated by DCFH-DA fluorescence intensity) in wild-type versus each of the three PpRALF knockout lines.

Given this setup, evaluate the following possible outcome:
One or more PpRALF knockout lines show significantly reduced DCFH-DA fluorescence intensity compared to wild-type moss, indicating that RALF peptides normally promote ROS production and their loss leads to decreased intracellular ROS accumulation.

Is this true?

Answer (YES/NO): YES